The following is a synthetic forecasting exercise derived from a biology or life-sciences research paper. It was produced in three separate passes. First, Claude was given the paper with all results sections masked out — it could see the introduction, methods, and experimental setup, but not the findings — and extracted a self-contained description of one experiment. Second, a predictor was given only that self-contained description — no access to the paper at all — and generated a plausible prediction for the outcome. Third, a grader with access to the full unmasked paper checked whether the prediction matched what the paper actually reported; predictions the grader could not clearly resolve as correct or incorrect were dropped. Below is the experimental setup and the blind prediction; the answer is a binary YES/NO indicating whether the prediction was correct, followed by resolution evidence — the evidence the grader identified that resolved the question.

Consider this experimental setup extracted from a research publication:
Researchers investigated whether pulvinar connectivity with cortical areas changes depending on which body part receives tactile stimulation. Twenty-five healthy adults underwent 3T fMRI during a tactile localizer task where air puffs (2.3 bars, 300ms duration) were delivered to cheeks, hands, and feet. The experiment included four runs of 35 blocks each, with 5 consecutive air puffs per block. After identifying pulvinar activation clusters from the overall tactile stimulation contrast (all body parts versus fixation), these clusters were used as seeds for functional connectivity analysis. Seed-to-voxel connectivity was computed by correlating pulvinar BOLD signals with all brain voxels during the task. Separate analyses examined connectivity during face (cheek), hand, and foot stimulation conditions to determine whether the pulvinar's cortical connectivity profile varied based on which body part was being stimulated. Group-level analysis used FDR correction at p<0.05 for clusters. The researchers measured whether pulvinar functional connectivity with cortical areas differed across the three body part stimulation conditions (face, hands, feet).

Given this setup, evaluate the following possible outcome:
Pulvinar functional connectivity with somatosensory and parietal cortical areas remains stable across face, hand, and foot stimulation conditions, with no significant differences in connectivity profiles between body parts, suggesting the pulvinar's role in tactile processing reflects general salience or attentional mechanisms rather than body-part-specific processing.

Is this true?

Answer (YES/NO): NO